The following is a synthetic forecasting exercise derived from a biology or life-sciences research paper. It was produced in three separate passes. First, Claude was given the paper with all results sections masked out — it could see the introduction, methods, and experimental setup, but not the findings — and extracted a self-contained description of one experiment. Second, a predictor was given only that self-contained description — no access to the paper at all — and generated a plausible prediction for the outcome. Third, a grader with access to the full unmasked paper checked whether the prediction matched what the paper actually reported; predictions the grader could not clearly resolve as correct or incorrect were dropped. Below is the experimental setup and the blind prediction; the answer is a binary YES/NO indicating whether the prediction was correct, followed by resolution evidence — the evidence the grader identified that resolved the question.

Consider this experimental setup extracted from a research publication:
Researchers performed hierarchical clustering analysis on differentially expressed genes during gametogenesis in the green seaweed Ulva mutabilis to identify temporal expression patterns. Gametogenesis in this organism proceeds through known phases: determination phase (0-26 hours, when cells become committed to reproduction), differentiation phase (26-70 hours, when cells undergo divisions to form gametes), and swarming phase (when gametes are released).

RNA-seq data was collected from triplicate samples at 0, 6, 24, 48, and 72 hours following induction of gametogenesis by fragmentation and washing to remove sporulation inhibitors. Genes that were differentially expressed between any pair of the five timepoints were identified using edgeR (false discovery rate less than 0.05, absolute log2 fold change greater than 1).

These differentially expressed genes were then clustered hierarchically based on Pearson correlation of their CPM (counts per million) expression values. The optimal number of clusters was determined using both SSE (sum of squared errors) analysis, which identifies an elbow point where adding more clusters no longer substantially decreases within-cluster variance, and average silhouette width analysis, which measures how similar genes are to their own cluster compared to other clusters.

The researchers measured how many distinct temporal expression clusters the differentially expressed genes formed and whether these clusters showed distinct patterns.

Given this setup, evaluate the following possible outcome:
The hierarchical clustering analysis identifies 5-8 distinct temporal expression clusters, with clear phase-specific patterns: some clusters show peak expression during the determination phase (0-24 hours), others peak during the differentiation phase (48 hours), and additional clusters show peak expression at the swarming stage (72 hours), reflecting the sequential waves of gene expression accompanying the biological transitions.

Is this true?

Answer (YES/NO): YES